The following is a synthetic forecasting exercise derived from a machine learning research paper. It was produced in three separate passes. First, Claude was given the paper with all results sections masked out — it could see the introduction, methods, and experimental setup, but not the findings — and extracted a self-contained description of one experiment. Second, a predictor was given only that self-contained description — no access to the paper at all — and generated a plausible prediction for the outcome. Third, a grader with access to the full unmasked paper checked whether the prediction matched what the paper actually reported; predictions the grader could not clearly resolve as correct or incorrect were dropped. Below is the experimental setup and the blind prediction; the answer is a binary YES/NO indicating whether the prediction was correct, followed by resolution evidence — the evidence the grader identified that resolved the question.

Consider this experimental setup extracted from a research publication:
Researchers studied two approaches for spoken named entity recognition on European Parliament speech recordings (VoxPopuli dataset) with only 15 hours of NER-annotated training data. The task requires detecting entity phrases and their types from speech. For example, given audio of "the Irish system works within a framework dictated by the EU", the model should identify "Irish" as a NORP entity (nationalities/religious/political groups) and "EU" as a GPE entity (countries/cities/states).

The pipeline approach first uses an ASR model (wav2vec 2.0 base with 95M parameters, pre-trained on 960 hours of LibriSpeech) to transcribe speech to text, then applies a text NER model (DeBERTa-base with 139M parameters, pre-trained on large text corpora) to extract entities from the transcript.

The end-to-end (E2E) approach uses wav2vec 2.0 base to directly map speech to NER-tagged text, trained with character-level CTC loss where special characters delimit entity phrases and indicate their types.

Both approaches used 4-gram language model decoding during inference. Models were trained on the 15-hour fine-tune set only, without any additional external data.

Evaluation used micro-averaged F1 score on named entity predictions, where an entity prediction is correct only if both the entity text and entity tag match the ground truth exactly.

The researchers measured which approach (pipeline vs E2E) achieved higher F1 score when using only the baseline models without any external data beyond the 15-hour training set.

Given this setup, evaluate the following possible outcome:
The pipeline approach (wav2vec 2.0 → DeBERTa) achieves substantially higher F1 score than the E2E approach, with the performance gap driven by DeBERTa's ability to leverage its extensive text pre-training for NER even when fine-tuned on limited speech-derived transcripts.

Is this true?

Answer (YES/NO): YES